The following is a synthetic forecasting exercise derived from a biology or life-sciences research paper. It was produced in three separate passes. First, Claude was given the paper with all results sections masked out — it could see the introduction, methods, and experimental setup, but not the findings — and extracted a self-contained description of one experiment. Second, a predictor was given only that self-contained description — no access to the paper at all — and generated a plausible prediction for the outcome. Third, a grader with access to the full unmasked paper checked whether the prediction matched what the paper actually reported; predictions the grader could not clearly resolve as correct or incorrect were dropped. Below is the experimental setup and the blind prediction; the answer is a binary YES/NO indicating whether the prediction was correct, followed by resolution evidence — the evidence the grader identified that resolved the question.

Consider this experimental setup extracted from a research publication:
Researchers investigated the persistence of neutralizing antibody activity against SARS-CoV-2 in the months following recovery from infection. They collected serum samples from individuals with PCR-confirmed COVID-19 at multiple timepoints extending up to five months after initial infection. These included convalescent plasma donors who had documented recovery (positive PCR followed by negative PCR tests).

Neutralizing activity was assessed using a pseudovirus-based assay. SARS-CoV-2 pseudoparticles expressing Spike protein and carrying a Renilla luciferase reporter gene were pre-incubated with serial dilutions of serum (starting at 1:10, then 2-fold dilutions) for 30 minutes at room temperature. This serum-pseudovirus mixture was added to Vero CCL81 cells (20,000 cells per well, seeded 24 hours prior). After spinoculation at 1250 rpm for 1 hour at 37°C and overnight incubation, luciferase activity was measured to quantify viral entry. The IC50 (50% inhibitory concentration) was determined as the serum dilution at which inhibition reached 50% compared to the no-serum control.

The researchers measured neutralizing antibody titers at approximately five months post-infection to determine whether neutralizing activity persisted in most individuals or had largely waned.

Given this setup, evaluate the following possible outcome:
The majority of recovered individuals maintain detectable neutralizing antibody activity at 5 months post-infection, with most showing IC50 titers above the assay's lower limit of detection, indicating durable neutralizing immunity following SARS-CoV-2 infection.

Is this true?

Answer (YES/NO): YES